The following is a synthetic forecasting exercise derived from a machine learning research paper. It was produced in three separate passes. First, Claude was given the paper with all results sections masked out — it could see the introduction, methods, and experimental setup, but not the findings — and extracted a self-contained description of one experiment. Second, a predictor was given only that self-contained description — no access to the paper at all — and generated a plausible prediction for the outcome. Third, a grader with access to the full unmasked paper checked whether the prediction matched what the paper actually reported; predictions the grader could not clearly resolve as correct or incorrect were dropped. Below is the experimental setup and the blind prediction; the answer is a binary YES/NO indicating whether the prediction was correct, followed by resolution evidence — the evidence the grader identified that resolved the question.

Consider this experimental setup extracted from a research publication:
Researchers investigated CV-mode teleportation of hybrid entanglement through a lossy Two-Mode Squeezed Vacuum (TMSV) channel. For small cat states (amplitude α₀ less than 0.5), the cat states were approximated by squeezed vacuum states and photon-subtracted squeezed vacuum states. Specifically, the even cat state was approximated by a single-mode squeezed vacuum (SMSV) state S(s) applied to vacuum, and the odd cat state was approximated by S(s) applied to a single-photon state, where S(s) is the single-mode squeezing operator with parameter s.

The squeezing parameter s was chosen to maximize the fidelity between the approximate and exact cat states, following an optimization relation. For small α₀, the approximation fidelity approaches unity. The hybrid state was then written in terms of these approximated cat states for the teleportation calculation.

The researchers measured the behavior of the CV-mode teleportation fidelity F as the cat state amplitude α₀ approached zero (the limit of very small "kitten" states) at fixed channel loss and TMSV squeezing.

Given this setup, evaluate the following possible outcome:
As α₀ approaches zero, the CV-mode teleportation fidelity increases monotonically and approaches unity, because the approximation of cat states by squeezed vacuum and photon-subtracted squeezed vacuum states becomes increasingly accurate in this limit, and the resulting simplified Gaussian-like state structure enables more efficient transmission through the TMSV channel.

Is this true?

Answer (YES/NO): NO